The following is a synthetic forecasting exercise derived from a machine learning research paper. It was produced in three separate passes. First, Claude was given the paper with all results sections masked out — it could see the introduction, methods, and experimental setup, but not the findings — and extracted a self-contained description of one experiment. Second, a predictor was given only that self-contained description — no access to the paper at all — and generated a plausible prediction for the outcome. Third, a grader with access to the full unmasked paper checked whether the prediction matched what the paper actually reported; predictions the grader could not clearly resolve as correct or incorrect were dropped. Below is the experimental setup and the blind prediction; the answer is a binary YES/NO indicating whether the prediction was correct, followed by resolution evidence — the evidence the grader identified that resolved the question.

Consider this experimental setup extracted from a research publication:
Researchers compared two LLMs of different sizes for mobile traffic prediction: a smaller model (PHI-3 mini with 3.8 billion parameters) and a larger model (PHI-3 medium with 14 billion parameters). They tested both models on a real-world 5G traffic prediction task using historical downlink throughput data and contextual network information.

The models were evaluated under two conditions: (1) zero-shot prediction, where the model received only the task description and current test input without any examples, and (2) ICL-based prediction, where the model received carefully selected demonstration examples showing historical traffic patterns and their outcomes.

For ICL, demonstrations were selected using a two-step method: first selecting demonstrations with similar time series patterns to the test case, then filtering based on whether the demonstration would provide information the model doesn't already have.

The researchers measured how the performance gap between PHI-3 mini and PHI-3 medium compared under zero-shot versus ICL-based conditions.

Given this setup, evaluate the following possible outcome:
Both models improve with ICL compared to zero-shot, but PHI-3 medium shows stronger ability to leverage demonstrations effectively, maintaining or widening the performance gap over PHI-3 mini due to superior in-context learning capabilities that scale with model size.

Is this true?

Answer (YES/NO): NO